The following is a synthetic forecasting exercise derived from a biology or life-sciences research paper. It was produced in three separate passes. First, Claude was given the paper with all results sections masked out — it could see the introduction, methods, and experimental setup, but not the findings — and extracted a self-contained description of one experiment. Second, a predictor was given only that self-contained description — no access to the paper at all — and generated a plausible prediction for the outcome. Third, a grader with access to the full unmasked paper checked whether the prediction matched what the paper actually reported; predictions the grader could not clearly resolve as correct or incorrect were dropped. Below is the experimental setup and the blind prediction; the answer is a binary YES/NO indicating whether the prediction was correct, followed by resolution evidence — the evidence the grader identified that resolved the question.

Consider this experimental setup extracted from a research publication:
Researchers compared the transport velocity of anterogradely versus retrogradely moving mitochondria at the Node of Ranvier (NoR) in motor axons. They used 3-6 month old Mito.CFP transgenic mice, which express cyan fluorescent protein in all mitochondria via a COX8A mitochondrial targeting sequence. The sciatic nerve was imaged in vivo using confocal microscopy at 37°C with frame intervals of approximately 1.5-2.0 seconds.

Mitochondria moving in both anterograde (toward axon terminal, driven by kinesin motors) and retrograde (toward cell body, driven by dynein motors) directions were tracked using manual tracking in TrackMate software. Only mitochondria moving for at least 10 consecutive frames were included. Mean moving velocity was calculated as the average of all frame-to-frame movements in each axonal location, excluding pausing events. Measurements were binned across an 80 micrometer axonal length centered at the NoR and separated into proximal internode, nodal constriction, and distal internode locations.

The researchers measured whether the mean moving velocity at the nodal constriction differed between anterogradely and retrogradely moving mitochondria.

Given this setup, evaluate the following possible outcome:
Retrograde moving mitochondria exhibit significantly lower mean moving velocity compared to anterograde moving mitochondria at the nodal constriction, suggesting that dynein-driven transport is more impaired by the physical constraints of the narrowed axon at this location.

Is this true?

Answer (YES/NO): NO